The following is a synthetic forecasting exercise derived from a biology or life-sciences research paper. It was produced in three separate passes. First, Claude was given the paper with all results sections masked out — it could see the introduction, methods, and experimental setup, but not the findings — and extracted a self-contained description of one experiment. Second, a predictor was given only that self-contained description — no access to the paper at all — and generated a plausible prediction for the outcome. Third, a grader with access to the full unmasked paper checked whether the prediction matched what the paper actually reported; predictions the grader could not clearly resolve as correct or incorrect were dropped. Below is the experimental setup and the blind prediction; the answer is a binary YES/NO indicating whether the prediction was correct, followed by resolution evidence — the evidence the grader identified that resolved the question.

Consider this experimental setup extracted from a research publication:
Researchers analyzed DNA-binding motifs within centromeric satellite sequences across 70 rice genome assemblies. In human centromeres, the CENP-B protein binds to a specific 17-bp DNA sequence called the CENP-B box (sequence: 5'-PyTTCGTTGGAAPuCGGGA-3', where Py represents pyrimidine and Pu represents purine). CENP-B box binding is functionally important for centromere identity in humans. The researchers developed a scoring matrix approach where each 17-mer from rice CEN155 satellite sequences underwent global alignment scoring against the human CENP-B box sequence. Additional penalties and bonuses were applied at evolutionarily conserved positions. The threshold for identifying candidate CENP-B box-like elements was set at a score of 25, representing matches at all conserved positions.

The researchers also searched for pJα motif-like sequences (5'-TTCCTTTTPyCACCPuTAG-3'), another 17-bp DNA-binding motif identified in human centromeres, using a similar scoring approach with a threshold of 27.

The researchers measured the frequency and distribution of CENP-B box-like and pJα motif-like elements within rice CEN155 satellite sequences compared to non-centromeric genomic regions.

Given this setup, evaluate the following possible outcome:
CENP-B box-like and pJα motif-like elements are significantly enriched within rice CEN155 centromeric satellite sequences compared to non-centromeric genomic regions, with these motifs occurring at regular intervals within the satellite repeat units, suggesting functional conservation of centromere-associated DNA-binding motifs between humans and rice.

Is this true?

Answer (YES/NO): NO